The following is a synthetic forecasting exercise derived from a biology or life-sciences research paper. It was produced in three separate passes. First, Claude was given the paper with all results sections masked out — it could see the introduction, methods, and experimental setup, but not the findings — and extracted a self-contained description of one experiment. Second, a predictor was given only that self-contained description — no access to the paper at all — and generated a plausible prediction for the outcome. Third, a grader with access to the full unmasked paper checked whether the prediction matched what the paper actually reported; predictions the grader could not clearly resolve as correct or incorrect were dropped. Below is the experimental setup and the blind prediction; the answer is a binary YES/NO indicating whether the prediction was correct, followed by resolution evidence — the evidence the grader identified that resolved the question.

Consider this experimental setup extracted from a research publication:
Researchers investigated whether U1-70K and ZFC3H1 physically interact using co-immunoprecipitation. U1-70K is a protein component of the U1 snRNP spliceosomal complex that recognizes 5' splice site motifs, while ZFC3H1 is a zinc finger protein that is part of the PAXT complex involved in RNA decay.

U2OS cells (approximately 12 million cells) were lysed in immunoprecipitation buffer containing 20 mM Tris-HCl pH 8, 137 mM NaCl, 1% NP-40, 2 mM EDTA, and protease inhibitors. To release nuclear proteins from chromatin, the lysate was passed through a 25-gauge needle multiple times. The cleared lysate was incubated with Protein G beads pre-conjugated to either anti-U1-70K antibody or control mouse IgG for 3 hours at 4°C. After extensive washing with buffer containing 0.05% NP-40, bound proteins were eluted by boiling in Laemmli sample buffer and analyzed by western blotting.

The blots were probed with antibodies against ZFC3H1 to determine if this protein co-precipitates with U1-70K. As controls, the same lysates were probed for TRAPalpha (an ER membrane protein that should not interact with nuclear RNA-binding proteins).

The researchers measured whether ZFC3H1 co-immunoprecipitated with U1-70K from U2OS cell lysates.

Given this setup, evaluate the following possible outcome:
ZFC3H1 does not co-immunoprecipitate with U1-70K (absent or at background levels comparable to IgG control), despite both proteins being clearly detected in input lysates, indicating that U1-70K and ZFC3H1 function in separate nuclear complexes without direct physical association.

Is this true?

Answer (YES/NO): NO